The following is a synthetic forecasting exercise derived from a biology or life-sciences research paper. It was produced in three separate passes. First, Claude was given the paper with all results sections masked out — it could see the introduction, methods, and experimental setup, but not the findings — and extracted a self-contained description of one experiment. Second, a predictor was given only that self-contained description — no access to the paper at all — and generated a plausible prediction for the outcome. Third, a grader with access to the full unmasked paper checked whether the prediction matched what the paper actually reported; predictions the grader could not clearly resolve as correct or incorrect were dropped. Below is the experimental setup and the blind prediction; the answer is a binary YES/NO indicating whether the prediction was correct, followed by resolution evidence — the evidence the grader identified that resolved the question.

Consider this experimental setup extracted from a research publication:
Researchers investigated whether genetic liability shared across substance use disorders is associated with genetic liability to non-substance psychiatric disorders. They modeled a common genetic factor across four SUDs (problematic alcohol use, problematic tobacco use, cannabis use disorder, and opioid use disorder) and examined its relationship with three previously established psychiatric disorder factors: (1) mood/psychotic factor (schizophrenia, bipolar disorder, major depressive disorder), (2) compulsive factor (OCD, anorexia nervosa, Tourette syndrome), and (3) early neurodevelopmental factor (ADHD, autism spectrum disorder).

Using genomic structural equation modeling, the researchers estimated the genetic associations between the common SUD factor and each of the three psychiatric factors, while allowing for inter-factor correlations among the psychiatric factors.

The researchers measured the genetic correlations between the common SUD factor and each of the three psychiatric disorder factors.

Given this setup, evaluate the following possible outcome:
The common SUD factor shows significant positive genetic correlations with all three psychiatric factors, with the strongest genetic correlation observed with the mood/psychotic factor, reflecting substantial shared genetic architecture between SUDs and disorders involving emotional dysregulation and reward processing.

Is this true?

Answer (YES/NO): NO